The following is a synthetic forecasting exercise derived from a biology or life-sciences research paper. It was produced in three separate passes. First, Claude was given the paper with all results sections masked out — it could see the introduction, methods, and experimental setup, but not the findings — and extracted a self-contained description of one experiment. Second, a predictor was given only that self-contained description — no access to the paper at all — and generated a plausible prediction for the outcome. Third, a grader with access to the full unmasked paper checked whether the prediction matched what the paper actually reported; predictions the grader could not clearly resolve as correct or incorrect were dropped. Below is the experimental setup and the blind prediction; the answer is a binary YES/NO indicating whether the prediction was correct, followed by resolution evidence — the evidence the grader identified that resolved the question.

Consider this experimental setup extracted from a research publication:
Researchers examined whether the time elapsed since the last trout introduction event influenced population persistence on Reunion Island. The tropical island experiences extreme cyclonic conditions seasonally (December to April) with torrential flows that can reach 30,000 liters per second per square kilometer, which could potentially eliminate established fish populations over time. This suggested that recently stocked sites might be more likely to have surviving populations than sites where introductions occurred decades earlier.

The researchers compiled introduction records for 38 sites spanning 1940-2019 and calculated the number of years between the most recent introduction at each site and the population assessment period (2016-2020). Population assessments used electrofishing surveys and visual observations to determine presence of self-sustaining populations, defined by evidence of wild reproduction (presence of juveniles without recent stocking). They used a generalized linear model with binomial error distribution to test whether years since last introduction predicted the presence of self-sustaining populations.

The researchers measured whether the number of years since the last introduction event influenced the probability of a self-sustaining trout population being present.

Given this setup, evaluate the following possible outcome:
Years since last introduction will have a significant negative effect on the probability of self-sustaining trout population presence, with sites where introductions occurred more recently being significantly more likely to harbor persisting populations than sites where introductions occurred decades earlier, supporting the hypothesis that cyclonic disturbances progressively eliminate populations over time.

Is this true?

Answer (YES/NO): NO